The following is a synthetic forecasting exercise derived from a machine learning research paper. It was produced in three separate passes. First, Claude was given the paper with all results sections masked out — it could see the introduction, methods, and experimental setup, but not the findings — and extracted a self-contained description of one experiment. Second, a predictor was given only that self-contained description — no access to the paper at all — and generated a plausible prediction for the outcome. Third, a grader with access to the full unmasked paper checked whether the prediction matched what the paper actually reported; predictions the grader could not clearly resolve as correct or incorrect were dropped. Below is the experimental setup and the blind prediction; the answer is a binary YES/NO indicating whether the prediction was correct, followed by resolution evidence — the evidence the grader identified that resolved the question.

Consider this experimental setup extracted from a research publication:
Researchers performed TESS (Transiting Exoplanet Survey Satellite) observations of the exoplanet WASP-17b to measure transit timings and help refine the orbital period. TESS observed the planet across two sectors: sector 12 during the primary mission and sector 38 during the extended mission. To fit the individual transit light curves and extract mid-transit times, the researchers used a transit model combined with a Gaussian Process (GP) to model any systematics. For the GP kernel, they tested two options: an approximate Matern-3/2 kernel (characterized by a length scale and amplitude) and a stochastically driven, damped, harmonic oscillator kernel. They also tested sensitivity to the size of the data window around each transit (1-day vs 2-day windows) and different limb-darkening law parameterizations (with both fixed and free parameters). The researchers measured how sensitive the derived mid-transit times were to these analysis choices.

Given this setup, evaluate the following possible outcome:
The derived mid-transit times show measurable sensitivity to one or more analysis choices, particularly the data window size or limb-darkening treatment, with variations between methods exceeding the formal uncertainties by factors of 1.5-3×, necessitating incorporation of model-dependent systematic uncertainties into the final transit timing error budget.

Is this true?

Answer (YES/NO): NO